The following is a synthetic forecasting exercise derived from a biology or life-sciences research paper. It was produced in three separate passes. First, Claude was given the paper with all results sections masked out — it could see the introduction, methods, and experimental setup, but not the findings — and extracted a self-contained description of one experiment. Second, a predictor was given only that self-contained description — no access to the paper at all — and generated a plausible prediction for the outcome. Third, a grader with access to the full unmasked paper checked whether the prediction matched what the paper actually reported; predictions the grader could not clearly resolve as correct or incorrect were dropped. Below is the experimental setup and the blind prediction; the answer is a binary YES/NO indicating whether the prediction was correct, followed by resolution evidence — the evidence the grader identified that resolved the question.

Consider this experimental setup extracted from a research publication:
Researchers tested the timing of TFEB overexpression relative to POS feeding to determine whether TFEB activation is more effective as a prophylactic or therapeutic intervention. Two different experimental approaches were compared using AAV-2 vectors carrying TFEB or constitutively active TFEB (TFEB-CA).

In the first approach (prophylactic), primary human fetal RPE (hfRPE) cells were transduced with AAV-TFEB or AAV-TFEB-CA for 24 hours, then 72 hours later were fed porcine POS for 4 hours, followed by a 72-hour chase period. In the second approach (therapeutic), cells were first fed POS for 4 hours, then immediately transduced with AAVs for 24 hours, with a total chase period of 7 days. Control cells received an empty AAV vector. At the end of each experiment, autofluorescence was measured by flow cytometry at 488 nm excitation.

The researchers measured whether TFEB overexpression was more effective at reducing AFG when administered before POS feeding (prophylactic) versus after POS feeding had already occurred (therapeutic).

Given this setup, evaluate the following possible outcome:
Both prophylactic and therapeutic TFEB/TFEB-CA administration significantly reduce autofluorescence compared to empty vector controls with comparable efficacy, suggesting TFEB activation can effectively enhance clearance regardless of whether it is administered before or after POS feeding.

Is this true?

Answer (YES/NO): NO